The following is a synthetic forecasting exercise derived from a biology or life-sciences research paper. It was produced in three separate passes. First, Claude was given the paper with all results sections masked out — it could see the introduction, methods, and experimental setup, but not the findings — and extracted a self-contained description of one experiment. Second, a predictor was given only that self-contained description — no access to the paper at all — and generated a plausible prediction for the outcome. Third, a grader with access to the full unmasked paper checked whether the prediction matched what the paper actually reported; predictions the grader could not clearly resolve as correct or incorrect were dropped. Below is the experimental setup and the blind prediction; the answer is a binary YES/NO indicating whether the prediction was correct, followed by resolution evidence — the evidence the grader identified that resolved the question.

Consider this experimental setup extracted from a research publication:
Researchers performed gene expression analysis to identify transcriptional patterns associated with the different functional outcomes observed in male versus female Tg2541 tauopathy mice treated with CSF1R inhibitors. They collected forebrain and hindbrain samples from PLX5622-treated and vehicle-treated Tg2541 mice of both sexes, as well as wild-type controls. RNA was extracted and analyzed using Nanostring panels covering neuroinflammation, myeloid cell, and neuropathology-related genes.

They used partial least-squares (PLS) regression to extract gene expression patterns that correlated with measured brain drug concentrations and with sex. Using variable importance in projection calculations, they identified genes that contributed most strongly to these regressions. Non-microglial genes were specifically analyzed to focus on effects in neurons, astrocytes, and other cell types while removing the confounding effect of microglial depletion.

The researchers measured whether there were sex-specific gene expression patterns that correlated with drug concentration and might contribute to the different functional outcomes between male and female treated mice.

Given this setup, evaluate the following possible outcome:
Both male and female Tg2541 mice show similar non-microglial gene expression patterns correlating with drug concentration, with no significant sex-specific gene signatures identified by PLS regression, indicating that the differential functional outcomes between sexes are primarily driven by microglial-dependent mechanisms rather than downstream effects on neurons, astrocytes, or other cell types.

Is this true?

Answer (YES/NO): NO